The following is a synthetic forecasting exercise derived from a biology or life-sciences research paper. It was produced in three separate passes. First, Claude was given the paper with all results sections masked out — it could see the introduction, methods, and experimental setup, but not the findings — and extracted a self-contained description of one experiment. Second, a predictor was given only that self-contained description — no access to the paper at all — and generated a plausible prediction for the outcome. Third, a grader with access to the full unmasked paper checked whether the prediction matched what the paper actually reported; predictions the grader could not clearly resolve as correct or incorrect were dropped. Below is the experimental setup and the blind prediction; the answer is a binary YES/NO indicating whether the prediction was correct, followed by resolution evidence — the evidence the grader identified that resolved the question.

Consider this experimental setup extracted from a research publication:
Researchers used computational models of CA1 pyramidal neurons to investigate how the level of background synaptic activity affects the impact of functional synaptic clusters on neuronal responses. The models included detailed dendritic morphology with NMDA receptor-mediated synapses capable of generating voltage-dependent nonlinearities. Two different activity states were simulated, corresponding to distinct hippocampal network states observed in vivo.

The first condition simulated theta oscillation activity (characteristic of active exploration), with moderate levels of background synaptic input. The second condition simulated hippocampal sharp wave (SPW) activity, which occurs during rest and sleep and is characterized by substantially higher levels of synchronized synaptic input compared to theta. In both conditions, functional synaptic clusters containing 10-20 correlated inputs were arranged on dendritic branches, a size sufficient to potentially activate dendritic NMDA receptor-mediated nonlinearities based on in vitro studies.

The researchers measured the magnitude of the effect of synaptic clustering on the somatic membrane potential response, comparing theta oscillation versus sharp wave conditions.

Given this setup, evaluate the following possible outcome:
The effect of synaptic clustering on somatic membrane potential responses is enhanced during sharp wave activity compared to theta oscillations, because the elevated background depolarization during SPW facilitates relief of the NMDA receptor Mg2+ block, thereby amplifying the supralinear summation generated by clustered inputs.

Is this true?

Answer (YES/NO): NO